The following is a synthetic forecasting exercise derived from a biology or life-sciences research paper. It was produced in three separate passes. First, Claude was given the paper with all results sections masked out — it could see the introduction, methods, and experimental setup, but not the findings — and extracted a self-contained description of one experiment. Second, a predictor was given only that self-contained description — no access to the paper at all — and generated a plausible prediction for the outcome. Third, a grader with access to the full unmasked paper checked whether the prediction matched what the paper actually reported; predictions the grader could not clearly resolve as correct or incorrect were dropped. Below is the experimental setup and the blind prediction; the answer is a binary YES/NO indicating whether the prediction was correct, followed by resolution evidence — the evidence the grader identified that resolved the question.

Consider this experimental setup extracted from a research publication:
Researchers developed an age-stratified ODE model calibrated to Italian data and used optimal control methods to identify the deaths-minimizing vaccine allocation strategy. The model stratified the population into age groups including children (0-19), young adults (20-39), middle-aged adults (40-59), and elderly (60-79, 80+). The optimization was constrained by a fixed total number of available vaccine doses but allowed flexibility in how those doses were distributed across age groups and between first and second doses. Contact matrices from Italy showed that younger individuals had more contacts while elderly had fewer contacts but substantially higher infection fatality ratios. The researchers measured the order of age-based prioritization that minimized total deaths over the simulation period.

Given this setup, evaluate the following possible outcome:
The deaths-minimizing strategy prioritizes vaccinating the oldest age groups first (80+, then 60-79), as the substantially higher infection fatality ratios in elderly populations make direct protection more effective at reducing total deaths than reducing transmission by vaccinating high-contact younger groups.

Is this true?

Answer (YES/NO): NO